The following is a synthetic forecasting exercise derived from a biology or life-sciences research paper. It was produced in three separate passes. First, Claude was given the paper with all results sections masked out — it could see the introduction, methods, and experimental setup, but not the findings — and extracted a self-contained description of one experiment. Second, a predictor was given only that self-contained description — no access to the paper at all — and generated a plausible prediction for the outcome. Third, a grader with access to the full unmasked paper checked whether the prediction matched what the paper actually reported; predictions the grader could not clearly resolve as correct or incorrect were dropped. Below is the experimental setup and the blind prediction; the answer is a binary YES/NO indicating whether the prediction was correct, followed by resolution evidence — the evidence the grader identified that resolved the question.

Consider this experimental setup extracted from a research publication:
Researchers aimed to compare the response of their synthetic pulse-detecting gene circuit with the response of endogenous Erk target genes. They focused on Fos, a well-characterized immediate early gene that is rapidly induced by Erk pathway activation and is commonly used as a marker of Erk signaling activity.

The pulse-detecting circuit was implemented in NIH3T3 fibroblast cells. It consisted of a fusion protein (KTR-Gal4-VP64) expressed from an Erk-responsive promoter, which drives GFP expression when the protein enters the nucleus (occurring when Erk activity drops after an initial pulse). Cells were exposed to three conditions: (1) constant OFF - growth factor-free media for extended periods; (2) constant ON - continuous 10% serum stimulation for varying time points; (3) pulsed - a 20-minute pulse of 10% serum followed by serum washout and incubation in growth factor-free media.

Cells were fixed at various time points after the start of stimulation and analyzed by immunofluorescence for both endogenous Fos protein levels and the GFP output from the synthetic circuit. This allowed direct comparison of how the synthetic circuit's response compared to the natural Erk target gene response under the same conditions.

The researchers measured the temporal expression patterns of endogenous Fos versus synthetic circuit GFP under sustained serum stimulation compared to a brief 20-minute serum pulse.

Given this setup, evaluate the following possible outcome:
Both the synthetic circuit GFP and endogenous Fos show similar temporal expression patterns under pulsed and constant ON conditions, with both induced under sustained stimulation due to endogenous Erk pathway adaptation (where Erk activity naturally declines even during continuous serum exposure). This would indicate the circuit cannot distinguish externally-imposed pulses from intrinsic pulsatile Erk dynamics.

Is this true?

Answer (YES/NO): NO